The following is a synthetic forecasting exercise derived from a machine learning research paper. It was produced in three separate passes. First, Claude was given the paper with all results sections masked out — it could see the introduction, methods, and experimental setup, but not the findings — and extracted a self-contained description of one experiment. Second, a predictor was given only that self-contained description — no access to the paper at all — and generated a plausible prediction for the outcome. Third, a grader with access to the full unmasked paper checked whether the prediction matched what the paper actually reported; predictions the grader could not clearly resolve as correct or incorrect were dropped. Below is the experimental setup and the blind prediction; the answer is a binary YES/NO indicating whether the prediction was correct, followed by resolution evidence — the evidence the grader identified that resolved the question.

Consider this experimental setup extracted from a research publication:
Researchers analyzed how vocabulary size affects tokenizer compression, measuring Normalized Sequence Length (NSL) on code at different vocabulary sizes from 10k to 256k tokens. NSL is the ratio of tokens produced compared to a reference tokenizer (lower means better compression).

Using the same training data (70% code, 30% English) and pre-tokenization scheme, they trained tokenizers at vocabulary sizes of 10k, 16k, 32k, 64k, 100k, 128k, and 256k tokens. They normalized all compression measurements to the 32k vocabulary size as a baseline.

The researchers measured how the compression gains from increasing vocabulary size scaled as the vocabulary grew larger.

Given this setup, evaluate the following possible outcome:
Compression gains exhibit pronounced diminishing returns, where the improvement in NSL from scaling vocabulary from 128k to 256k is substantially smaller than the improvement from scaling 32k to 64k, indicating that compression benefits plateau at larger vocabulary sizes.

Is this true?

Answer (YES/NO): YES